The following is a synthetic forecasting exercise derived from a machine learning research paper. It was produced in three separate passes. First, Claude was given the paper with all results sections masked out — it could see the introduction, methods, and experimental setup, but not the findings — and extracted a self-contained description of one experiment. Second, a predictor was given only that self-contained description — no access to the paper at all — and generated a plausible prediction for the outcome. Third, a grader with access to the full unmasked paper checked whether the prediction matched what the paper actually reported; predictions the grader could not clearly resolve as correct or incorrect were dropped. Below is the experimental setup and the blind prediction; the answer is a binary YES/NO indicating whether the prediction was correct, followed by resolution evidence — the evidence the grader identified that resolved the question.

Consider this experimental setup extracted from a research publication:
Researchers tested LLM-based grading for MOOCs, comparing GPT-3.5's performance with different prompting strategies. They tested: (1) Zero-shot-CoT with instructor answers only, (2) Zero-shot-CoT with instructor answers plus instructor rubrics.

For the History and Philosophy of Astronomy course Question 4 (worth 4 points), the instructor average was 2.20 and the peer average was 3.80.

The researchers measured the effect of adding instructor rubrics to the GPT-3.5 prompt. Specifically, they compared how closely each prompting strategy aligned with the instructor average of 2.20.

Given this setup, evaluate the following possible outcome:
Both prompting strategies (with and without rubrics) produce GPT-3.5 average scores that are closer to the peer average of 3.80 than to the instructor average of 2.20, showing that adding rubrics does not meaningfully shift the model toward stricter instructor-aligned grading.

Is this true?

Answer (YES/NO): NO